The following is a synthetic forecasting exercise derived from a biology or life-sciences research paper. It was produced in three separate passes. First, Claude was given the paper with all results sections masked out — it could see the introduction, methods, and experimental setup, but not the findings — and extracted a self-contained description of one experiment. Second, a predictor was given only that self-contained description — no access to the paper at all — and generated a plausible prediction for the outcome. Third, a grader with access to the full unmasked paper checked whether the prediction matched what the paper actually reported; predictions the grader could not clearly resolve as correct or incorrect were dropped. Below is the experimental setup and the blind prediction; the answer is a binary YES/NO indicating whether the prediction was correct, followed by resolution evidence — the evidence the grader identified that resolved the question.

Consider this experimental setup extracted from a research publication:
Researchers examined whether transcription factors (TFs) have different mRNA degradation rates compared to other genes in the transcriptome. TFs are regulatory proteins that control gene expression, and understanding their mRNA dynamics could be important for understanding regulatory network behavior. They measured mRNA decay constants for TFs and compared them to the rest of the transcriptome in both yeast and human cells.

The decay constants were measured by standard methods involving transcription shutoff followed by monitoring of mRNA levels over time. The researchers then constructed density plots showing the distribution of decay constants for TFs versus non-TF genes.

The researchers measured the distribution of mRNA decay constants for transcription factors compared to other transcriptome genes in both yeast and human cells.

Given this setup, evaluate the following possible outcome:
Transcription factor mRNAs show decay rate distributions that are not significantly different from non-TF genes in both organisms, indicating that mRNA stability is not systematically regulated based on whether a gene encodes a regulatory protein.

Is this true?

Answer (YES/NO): NO